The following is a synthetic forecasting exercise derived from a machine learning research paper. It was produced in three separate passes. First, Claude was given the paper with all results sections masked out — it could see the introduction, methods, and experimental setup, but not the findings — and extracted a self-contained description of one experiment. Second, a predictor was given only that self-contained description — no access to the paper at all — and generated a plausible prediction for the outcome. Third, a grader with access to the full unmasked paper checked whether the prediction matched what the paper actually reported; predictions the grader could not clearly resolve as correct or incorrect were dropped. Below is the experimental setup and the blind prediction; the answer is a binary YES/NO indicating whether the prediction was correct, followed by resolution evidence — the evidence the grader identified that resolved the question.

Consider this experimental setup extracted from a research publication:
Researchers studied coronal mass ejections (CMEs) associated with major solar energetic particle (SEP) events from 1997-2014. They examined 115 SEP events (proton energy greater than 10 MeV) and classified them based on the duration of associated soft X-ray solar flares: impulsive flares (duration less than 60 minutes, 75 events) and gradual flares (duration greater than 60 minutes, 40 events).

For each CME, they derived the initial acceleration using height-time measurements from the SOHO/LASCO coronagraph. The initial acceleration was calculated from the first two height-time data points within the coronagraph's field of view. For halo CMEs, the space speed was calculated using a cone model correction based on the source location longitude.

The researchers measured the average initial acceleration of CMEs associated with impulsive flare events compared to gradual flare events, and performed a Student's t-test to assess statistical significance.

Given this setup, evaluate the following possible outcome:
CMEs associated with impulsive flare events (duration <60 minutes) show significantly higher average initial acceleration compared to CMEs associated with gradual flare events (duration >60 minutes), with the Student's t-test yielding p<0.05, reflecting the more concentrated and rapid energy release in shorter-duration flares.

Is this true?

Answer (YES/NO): YES